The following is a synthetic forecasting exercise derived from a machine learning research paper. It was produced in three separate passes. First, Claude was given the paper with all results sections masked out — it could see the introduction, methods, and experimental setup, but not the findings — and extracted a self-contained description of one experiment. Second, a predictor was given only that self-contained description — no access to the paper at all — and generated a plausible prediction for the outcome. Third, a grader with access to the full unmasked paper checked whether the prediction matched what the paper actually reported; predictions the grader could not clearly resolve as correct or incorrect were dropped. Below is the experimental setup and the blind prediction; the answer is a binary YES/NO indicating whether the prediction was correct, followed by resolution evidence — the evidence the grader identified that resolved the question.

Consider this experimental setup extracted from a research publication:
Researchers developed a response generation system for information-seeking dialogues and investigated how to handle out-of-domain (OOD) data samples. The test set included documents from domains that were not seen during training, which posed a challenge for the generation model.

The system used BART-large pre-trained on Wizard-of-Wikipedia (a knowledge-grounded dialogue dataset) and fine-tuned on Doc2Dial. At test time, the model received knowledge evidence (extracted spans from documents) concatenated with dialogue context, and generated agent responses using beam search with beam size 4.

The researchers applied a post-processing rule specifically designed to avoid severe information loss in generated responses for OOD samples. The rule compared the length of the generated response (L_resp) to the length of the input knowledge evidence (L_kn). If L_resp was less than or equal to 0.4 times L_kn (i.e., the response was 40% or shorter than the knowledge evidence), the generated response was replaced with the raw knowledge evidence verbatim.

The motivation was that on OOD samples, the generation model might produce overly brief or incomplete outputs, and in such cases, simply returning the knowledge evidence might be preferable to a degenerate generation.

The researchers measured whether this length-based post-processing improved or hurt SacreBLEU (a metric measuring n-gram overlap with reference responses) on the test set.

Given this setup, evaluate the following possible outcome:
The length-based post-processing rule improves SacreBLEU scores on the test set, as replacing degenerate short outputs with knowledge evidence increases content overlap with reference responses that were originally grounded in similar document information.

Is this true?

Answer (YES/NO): YES